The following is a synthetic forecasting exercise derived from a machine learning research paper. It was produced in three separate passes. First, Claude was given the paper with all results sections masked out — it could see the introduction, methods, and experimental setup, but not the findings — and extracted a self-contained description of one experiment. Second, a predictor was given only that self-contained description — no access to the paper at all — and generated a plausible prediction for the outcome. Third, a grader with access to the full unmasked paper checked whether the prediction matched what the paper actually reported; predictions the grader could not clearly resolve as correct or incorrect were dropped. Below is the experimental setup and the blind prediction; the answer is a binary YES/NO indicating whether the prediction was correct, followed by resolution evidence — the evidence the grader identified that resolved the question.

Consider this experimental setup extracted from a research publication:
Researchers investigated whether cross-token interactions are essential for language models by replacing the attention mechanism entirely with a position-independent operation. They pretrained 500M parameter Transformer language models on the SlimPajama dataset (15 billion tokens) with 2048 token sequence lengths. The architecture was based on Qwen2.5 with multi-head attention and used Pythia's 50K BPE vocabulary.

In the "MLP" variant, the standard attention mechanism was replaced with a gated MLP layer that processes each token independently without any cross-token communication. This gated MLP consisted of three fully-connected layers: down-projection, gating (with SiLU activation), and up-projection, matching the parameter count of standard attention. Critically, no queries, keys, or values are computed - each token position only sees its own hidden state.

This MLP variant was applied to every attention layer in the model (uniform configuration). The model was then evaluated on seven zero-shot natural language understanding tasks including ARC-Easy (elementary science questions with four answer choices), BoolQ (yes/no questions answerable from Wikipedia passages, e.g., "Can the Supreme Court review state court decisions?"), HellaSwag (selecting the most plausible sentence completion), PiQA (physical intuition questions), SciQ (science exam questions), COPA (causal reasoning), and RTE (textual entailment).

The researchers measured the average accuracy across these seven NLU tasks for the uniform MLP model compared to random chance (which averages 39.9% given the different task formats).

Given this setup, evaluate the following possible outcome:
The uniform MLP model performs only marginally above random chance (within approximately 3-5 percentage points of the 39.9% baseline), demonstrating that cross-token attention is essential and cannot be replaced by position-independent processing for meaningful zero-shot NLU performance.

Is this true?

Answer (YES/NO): YES